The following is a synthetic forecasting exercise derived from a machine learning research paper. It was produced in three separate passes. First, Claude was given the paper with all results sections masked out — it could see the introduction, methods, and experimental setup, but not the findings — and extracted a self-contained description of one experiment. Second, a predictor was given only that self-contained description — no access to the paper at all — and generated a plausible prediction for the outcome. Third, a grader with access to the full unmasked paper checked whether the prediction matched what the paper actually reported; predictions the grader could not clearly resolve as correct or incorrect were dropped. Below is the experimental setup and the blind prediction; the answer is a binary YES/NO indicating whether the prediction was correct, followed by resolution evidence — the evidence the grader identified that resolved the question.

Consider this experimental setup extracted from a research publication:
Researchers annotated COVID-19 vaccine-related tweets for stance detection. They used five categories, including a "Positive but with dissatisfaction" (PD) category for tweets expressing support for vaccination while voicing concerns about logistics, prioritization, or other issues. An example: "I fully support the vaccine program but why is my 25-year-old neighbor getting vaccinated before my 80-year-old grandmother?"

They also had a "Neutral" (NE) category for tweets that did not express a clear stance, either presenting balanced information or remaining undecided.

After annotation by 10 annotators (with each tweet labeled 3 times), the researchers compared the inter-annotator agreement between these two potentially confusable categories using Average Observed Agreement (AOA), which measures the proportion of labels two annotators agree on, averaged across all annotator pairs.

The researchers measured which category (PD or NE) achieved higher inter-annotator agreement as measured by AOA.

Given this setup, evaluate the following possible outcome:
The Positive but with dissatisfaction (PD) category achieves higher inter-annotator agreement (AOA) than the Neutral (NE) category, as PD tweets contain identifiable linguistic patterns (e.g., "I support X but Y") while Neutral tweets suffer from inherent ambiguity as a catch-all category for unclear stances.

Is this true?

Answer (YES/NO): NO